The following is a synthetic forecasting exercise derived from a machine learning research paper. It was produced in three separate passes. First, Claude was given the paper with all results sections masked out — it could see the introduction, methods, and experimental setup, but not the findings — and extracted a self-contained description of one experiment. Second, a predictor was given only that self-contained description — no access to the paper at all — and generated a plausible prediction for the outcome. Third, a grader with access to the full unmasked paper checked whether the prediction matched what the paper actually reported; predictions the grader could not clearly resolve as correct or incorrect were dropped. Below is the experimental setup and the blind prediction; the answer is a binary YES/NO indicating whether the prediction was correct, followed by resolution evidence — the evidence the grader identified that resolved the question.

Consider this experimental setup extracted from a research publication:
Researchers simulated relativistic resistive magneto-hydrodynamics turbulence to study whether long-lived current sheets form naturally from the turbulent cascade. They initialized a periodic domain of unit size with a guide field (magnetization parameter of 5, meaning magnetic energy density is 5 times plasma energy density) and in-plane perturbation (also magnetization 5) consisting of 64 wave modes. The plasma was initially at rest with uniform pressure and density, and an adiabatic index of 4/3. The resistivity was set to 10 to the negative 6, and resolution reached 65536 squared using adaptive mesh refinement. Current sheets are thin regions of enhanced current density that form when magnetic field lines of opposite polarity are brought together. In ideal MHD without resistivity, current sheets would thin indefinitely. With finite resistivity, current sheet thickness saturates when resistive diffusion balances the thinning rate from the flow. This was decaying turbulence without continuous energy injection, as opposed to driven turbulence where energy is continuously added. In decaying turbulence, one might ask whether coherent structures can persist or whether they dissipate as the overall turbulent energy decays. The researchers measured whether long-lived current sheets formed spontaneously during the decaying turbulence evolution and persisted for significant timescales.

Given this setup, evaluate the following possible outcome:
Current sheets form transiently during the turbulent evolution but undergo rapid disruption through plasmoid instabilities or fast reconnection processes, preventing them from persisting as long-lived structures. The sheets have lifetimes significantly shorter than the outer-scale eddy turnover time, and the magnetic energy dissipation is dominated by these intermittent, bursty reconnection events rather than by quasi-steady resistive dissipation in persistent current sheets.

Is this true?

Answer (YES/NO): NO